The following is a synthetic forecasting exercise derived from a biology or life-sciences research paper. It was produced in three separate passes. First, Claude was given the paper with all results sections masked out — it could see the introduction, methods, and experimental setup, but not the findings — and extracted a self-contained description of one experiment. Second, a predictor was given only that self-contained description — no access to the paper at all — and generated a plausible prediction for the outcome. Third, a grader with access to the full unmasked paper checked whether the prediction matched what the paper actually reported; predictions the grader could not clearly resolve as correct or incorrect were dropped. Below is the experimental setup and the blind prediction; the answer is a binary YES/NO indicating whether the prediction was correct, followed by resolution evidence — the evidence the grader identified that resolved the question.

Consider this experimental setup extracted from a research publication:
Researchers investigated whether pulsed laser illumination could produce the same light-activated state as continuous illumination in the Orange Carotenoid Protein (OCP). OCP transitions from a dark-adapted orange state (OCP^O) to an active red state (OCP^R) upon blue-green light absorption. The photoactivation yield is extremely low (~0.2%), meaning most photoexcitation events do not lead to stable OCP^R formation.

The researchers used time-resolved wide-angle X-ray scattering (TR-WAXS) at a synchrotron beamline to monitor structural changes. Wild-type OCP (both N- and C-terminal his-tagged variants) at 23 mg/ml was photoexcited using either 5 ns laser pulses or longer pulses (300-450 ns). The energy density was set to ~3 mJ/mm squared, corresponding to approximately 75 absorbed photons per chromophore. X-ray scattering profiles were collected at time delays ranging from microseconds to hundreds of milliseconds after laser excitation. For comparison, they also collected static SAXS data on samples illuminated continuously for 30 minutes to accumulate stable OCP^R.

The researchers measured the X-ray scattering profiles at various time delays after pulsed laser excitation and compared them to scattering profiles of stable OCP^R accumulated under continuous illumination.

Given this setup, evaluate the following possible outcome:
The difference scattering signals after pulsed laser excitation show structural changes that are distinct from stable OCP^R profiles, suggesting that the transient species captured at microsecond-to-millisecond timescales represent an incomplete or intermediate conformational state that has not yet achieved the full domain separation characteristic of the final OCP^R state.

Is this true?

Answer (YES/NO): YES